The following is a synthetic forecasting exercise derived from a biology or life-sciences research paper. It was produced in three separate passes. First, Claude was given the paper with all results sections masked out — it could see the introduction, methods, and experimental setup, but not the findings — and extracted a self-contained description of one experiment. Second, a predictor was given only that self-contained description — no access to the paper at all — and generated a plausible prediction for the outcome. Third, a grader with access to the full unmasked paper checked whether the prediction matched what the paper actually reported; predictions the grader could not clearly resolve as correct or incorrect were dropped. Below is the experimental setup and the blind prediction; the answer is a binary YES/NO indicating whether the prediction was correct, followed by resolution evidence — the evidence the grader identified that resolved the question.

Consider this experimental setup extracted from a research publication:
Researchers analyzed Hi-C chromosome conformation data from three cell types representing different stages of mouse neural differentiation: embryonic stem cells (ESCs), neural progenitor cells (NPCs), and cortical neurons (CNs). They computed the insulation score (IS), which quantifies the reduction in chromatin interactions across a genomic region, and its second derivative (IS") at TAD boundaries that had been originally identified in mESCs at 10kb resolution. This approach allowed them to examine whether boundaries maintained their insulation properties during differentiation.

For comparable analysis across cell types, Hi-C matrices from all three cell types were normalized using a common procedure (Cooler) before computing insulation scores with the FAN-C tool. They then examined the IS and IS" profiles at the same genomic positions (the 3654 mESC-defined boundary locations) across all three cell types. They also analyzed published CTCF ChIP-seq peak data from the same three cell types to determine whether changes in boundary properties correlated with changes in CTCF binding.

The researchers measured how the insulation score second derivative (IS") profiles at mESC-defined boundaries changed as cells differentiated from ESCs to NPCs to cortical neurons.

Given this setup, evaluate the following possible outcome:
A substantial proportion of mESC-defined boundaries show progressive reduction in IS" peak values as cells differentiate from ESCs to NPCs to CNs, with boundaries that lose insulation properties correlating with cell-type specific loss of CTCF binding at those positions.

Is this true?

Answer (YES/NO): NO